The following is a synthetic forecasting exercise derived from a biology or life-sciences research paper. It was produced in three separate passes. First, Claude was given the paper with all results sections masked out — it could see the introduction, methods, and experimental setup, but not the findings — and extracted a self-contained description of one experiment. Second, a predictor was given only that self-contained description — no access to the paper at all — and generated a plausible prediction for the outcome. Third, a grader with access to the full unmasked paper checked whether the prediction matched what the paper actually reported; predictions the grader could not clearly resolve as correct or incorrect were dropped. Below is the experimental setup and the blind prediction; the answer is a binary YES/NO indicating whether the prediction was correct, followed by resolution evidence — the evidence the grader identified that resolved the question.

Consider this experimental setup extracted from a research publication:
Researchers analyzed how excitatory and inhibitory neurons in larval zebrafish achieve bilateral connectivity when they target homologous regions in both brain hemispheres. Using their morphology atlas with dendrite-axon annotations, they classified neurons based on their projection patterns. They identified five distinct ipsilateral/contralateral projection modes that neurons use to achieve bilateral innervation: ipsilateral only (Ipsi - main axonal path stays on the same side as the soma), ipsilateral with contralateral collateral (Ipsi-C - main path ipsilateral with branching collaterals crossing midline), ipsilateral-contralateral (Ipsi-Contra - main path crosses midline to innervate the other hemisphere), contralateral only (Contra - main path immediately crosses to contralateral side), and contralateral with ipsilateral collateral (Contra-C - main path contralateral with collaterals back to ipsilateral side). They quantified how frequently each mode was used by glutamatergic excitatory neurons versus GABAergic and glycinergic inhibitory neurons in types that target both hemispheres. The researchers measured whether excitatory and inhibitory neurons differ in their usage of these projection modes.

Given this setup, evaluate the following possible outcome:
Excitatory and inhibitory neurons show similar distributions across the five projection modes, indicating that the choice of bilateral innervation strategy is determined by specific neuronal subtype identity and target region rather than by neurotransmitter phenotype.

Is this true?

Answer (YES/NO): NO